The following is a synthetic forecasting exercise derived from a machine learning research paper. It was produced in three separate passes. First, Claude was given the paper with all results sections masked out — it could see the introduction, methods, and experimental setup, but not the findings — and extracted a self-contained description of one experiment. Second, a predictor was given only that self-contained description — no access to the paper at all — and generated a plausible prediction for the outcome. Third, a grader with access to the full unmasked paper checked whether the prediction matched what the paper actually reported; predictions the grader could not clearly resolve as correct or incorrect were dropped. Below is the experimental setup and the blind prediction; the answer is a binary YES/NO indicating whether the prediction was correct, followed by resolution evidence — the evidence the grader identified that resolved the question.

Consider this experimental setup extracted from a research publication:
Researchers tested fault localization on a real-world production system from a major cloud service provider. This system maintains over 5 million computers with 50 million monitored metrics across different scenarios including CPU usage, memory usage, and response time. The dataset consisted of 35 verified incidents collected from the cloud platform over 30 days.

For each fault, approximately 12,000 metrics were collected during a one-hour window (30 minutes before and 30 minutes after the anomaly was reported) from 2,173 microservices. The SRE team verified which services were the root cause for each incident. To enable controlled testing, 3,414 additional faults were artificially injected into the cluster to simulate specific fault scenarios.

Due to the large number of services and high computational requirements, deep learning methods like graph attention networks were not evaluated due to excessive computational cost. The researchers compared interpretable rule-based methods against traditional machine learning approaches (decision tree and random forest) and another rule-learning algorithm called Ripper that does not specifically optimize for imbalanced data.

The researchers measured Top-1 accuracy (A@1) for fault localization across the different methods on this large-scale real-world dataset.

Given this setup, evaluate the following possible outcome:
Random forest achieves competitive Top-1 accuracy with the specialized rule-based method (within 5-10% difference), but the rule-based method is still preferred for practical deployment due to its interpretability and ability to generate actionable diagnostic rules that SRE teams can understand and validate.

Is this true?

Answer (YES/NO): YES